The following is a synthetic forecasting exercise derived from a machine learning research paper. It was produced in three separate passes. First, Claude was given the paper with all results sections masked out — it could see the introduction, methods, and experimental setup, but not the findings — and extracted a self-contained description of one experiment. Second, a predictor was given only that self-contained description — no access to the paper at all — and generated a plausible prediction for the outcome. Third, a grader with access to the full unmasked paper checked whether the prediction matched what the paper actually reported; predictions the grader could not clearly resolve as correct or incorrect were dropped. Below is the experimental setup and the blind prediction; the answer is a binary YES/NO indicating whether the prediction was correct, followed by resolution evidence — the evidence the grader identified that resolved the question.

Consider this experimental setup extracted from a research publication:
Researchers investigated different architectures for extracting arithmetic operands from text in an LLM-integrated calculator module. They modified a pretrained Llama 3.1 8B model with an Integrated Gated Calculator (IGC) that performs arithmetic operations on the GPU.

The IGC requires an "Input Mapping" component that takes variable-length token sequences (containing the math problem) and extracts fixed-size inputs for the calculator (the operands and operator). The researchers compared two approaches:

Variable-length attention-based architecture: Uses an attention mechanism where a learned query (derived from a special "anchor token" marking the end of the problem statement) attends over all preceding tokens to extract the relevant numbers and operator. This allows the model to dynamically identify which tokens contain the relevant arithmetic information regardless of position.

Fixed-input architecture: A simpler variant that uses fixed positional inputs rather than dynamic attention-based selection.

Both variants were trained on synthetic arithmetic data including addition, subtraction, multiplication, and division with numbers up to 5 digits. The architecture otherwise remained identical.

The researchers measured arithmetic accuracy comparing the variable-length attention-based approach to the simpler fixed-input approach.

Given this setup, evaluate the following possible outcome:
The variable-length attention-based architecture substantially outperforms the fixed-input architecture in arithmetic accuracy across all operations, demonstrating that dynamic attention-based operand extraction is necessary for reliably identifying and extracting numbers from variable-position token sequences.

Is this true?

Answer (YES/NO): YES